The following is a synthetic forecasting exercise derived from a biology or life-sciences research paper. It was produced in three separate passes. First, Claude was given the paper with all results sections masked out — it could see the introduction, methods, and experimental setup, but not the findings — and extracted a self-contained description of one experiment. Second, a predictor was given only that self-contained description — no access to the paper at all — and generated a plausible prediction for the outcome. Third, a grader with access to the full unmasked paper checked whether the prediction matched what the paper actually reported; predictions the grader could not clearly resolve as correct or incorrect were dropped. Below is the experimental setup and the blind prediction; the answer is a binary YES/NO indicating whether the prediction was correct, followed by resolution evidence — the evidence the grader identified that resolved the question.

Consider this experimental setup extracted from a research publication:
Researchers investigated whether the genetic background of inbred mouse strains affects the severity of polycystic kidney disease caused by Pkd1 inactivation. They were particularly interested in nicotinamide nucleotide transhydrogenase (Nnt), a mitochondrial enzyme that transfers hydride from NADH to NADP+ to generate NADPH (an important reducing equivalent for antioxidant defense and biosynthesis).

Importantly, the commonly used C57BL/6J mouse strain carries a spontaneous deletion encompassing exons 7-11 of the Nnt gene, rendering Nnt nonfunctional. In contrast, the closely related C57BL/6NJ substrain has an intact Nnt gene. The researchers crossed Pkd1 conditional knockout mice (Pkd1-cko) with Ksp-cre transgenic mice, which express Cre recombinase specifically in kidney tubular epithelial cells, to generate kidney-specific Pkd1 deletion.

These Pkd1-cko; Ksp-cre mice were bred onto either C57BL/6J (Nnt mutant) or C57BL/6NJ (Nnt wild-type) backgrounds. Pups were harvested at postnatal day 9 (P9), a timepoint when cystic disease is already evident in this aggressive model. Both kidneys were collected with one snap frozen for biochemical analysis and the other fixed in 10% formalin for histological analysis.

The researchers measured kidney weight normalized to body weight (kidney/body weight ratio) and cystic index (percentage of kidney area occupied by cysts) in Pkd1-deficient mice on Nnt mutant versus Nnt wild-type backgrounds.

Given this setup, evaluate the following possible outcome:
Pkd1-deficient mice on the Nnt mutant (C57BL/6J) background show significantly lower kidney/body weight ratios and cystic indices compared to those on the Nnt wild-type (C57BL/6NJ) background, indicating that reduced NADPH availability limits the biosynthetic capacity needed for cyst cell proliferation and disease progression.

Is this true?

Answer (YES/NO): NO